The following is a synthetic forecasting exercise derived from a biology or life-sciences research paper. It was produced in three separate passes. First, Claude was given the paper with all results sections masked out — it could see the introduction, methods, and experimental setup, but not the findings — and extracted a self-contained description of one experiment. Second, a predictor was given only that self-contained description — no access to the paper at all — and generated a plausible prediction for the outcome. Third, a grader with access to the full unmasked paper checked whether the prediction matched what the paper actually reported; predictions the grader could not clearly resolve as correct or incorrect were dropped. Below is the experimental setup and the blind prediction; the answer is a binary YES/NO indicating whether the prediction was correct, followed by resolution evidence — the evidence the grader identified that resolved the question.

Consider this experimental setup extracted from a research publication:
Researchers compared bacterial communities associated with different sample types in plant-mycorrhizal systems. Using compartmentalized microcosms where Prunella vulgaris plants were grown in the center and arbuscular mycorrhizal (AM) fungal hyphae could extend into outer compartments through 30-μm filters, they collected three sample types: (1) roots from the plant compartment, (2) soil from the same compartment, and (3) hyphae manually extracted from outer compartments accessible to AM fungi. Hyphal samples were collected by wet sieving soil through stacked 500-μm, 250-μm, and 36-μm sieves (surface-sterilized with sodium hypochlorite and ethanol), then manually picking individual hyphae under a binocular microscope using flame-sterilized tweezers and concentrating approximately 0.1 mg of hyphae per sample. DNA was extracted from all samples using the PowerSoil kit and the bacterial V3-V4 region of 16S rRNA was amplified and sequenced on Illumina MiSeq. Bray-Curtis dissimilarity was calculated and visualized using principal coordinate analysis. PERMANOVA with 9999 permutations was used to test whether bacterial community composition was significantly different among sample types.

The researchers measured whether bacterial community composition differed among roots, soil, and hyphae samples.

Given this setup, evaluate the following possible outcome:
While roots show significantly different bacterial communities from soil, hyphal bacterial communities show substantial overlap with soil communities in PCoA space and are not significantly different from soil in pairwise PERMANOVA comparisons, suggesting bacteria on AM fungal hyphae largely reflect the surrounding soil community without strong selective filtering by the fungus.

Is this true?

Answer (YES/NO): NO